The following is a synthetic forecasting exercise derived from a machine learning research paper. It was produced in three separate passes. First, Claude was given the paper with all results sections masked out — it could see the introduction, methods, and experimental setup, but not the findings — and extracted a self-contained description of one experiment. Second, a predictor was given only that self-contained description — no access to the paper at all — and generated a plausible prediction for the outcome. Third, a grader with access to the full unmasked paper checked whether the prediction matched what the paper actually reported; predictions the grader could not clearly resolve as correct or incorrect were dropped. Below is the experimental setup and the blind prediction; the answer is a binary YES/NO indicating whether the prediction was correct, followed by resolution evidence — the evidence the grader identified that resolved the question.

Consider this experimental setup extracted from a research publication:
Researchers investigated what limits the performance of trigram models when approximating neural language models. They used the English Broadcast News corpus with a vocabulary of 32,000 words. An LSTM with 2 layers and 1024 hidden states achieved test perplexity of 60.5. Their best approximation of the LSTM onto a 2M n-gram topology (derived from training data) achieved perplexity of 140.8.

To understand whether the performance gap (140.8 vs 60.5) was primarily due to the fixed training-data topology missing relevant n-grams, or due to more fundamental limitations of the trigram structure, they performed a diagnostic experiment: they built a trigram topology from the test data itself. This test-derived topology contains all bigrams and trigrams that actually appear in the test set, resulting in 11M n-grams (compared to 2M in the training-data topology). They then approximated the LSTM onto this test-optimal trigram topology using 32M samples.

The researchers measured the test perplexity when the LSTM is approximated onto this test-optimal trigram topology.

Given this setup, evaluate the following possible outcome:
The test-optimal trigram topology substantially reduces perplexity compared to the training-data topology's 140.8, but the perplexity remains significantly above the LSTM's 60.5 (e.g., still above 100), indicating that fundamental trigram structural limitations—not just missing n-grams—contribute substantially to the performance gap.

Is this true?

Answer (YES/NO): NO